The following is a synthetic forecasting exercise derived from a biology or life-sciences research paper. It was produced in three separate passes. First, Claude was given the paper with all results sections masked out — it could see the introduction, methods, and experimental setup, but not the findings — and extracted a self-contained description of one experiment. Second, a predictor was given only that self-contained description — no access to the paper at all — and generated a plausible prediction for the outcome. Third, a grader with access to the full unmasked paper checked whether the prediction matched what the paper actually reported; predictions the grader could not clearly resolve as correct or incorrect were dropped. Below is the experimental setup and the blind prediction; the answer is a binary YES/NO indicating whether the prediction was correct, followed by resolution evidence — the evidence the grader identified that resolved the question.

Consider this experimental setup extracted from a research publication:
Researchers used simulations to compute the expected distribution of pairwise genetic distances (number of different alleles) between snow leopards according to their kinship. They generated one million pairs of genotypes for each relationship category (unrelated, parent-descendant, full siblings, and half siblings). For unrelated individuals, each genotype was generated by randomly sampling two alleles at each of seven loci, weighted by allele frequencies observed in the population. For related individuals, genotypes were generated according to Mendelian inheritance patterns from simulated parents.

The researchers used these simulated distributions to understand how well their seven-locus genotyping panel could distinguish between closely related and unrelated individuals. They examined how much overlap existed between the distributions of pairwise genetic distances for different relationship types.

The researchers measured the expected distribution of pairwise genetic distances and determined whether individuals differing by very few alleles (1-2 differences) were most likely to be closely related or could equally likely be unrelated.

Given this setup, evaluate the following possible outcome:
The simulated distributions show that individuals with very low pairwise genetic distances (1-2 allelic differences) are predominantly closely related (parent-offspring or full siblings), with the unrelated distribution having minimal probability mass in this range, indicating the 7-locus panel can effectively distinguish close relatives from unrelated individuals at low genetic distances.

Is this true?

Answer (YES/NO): YES